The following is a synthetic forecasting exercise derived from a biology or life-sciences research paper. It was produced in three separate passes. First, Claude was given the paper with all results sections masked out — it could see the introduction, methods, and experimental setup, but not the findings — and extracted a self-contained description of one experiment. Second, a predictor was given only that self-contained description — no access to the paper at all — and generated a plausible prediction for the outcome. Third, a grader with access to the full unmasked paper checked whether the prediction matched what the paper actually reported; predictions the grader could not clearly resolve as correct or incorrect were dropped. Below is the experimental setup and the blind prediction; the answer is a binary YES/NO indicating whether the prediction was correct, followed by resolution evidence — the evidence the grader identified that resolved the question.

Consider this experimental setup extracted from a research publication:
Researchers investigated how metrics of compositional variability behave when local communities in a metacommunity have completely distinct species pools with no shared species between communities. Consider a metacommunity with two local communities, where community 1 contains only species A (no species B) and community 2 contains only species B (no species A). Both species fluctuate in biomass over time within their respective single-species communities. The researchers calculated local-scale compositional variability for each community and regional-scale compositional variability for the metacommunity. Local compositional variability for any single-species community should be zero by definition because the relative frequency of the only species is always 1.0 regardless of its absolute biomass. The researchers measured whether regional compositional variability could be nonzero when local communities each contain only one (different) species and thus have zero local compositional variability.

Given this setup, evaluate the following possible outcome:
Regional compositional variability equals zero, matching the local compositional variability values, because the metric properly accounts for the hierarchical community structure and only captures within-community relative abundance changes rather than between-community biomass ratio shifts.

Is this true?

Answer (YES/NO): NO